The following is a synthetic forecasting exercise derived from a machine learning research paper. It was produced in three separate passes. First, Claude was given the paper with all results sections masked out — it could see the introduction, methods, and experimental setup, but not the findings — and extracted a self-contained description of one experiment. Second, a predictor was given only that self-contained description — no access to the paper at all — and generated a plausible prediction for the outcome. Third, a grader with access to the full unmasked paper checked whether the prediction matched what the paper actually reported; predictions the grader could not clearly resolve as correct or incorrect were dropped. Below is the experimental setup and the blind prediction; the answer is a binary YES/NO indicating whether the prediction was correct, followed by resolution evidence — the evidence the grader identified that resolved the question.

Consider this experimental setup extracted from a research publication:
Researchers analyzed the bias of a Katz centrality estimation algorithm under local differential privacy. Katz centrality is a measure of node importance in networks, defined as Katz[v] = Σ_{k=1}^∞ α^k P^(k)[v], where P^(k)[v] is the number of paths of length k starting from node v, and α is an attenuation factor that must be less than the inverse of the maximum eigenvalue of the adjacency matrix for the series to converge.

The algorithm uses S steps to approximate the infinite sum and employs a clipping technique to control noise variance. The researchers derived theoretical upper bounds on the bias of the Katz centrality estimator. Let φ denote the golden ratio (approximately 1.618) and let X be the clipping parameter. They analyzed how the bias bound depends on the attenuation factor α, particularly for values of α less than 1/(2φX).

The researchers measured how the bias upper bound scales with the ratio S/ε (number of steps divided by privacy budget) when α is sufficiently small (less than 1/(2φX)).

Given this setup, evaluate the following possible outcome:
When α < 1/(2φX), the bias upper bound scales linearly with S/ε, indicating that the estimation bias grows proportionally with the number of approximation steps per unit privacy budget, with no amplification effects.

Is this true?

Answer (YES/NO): YES